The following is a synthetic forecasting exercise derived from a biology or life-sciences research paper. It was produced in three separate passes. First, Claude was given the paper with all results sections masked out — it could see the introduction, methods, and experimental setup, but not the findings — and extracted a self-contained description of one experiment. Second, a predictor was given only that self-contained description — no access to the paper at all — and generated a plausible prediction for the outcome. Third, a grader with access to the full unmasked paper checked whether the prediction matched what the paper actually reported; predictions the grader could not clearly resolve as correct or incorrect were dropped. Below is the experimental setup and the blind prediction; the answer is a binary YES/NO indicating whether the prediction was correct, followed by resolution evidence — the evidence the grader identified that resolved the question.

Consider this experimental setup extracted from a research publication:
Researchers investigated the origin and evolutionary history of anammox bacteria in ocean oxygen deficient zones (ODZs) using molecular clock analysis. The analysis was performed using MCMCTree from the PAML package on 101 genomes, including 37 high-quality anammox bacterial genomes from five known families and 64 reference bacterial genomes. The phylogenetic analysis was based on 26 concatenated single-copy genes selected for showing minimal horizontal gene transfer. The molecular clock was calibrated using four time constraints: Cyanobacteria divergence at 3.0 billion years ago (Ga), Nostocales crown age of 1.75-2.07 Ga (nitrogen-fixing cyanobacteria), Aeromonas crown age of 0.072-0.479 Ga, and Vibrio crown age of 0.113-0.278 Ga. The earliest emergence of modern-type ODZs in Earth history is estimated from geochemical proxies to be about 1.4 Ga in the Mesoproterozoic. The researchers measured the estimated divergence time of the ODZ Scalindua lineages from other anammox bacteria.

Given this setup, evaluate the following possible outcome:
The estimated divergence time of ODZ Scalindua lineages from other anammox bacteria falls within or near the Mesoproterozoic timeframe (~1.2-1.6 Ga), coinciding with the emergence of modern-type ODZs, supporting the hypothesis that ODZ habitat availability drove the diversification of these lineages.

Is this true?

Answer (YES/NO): NO